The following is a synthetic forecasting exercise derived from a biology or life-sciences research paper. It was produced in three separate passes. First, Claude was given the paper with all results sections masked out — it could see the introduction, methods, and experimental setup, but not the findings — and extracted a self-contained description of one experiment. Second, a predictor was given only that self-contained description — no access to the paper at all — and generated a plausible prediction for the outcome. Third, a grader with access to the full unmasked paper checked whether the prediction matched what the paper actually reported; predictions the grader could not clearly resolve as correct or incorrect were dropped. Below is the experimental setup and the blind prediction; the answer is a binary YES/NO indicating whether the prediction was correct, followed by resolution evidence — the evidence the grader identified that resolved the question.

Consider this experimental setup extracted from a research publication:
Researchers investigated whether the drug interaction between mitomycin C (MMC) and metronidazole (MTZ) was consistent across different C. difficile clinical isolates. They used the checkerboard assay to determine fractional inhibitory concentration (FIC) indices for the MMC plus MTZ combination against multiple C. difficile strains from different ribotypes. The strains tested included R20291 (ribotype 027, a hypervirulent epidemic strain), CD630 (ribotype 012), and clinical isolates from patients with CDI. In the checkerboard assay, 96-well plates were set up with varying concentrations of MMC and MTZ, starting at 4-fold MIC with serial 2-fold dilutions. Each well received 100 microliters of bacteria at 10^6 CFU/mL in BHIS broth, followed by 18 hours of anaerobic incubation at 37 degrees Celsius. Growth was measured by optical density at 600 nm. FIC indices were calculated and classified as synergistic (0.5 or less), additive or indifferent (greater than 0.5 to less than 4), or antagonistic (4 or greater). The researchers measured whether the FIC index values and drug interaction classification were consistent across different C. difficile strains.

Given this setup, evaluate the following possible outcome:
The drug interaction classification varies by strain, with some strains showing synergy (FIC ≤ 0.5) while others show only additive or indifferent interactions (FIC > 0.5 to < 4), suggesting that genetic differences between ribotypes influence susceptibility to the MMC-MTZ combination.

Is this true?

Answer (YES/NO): NO